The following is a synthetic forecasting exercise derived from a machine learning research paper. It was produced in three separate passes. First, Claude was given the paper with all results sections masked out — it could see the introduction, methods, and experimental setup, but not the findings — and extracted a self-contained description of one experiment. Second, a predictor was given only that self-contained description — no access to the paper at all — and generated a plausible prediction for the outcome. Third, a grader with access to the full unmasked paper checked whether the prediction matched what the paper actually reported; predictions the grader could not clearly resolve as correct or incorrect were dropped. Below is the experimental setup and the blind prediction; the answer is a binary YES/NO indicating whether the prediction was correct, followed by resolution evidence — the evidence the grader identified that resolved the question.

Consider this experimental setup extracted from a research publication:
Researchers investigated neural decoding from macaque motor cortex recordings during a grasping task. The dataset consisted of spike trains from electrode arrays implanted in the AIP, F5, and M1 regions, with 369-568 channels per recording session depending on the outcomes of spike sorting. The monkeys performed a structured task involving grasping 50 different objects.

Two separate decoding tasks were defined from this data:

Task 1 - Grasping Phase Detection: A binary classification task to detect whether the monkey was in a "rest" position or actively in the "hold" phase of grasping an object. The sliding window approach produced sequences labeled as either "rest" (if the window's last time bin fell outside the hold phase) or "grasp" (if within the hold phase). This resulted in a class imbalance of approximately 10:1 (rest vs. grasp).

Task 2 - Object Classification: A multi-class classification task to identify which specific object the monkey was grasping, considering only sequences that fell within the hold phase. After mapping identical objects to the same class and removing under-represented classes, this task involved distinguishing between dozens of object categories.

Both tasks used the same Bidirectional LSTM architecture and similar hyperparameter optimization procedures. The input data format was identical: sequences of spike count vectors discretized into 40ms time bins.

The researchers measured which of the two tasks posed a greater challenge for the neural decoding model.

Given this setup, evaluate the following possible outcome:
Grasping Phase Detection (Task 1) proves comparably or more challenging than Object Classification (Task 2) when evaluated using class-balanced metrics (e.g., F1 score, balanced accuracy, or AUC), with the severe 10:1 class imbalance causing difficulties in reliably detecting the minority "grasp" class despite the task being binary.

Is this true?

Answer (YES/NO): NO